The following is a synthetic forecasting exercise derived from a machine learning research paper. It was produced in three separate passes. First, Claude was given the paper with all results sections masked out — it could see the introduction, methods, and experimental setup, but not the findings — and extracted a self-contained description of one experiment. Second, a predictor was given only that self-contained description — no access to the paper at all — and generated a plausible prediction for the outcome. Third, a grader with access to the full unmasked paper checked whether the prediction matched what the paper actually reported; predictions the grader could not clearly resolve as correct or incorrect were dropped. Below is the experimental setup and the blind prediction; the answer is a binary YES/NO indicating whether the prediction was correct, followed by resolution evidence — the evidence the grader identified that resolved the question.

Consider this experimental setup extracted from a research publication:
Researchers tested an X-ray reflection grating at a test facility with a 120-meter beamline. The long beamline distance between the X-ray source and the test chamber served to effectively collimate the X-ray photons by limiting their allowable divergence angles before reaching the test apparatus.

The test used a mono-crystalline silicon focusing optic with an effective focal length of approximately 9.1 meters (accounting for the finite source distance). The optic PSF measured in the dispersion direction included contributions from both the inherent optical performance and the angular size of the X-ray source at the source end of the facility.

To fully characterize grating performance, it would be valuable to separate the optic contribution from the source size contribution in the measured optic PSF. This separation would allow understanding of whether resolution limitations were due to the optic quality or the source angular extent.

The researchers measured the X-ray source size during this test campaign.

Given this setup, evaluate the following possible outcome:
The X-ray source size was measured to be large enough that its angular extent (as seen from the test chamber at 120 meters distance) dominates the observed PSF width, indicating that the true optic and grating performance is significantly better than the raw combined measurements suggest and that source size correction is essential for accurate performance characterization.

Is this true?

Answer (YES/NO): NO